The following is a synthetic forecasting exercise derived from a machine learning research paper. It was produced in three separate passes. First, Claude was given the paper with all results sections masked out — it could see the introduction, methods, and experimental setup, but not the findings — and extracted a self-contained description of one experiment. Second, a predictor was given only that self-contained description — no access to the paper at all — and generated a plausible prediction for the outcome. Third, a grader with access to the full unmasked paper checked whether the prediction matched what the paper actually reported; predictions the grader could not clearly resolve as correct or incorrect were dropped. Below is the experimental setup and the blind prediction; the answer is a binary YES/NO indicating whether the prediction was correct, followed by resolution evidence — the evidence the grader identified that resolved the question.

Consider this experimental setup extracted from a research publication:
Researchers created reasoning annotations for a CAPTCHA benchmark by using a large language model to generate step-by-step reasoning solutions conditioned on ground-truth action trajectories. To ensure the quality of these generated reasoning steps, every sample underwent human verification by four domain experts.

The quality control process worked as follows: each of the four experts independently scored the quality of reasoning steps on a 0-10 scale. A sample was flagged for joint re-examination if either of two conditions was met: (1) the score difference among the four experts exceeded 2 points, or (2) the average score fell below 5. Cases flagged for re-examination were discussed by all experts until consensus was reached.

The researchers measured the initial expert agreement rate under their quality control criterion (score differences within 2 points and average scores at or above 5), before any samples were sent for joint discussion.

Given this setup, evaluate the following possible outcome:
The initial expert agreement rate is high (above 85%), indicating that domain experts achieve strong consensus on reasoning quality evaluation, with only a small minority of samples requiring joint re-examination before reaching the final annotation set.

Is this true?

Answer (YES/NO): YES